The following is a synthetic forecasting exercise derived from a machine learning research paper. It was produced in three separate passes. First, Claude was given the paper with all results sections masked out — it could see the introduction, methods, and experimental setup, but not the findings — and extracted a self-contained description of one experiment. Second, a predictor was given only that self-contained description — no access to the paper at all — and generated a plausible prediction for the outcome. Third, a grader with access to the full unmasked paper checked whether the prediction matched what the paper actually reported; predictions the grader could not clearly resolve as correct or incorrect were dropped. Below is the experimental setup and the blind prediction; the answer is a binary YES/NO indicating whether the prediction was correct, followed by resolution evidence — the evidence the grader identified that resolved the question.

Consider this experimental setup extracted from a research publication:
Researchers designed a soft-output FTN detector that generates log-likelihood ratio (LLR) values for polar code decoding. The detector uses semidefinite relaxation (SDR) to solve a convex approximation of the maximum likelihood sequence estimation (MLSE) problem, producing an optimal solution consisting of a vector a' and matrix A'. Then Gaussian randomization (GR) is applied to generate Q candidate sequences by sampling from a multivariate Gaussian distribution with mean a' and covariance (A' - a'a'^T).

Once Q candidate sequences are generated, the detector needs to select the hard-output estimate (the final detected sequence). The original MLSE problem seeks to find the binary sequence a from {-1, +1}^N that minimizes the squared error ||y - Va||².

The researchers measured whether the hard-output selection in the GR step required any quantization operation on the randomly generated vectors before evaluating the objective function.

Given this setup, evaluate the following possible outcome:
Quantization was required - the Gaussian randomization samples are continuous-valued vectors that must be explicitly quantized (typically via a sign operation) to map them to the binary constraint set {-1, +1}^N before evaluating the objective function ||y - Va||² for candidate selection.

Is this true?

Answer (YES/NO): YES